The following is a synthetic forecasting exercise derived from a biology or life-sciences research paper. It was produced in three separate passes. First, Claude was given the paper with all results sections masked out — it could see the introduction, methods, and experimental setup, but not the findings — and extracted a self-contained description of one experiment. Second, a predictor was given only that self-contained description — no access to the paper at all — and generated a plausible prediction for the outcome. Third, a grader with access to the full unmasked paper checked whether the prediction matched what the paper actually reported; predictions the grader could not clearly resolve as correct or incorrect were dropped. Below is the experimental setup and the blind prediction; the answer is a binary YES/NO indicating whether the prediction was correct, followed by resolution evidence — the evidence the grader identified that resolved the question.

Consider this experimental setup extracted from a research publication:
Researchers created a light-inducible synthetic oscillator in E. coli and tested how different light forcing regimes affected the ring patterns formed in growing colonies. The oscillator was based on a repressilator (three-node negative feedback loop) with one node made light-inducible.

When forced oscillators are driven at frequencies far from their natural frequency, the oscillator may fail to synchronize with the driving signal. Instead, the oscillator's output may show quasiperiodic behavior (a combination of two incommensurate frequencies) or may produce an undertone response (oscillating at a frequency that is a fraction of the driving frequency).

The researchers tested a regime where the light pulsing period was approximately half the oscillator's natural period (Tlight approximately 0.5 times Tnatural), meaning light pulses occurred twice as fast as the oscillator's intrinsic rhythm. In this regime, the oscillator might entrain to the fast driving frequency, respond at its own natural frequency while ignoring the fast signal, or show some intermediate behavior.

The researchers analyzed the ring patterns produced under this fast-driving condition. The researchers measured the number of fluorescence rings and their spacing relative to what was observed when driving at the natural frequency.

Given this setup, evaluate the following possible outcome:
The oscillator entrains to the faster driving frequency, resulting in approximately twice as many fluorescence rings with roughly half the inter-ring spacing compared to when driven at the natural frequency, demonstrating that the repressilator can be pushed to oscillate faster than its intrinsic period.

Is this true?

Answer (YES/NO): NO